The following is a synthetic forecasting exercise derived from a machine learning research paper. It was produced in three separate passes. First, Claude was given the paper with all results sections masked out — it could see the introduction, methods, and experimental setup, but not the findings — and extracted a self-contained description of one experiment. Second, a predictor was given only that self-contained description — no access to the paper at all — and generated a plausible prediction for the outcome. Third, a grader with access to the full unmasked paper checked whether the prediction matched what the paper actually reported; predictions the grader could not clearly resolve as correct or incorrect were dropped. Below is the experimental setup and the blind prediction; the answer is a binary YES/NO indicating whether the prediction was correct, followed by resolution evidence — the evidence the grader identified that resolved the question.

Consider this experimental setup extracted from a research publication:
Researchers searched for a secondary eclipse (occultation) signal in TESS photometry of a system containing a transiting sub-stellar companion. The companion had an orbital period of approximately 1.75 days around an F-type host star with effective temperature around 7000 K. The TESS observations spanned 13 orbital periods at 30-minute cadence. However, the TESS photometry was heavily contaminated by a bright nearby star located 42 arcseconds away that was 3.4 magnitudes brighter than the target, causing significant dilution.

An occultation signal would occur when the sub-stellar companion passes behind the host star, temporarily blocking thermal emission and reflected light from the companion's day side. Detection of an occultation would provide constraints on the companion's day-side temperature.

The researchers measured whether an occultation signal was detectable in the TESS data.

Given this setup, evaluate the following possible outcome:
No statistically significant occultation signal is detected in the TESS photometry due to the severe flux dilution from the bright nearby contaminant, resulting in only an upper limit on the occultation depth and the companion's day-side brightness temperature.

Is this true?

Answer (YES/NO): YES